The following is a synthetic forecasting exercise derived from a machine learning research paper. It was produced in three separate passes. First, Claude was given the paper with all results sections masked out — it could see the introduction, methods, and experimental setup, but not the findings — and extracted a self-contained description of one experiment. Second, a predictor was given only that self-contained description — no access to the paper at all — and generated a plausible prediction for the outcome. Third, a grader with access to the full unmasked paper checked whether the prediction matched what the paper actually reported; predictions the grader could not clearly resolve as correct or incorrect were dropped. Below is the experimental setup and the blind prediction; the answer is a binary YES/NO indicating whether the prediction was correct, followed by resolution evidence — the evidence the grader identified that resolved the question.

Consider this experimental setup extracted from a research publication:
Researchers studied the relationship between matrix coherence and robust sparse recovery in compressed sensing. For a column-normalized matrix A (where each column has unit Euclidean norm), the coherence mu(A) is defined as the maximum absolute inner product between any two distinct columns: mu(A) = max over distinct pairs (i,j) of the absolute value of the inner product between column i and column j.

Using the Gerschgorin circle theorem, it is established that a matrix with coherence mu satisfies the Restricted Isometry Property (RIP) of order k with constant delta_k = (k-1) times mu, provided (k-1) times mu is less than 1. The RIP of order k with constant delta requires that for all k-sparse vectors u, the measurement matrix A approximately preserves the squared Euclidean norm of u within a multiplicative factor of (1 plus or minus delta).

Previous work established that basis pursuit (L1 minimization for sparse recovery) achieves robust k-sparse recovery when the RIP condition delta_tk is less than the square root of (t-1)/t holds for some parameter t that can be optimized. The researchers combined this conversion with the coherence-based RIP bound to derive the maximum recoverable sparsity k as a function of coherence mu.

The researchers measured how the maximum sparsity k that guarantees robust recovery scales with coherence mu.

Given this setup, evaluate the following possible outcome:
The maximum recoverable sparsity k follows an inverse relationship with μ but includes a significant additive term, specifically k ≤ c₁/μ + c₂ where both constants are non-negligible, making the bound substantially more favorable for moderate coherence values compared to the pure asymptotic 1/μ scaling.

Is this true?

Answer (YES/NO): YES